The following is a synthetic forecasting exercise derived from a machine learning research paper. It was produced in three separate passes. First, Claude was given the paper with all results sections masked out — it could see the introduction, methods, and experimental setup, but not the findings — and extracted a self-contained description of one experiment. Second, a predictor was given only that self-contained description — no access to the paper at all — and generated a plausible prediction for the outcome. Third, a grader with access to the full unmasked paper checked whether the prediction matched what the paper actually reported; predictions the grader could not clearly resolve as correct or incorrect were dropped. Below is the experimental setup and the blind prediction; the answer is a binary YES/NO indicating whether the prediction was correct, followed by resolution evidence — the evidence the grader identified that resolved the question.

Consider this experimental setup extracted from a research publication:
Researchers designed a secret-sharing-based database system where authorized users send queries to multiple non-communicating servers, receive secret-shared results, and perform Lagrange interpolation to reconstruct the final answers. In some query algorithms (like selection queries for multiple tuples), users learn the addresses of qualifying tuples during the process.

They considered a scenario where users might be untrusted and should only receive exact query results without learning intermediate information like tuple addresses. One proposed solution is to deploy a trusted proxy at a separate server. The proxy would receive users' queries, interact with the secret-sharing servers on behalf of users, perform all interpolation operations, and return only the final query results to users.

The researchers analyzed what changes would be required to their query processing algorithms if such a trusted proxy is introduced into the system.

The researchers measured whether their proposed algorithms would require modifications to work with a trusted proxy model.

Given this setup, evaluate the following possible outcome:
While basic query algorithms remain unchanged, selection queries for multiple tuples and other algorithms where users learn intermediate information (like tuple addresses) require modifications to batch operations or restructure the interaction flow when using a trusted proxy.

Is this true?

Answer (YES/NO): NO